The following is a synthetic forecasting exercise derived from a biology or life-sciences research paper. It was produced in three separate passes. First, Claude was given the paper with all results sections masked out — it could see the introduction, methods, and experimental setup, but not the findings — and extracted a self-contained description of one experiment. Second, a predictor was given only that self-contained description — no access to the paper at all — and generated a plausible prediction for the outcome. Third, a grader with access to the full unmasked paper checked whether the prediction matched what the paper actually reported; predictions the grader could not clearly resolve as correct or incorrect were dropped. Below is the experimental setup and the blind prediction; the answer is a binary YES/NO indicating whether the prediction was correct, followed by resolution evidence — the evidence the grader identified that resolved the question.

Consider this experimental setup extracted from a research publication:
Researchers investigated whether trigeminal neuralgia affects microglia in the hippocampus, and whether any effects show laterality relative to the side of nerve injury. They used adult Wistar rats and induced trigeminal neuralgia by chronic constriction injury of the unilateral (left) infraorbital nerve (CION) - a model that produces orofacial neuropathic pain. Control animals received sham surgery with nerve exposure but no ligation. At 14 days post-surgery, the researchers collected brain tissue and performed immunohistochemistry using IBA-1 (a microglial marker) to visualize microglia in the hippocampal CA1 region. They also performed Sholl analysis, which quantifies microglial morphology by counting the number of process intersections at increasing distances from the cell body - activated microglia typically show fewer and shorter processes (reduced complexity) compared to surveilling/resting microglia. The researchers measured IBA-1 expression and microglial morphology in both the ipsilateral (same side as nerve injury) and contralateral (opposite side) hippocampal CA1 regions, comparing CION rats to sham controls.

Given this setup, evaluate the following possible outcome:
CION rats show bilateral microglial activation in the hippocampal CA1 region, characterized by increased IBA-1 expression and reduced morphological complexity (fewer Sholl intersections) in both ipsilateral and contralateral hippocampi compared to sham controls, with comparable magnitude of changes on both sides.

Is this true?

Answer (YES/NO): NO